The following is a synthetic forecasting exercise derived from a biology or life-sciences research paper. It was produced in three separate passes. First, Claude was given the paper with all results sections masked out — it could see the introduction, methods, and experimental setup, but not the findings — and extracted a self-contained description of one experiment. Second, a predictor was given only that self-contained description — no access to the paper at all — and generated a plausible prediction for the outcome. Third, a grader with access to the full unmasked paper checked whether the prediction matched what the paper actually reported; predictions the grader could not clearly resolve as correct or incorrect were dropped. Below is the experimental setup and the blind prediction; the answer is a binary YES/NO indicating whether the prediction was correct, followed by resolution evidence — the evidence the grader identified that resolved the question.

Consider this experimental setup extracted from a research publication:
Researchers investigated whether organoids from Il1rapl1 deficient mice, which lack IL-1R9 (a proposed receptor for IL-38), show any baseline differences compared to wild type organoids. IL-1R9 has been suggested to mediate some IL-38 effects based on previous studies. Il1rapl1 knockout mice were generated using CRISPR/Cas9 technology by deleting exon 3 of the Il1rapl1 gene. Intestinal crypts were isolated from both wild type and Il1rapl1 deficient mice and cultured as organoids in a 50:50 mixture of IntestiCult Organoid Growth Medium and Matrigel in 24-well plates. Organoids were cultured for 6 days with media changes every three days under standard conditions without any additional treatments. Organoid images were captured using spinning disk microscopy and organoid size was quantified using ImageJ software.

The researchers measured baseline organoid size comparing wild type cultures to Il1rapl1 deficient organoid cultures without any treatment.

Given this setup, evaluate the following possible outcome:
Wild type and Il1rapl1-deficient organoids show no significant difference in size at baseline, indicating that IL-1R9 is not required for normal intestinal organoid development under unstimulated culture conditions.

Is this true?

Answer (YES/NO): NO